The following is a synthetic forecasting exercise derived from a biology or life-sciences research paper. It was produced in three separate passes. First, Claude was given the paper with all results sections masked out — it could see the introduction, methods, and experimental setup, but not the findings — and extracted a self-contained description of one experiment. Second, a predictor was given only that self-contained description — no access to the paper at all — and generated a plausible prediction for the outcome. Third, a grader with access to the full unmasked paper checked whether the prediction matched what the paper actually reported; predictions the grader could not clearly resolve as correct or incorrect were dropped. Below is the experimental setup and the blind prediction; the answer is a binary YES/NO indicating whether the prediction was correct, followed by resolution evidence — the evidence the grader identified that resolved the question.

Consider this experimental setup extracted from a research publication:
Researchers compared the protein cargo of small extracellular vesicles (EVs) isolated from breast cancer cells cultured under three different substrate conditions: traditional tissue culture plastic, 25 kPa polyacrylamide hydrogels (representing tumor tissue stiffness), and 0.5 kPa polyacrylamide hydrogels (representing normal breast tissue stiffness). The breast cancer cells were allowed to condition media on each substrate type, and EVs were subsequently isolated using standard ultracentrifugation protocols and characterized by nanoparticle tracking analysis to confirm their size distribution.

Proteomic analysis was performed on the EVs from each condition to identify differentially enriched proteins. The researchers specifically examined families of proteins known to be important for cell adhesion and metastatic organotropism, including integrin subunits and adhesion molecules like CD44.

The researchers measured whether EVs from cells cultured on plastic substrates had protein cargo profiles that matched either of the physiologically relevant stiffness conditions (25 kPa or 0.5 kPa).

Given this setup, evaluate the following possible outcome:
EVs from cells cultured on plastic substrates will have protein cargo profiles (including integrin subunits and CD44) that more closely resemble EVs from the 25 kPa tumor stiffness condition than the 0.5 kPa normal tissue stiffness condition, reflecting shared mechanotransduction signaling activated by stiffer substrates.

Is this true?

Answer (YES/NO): NO